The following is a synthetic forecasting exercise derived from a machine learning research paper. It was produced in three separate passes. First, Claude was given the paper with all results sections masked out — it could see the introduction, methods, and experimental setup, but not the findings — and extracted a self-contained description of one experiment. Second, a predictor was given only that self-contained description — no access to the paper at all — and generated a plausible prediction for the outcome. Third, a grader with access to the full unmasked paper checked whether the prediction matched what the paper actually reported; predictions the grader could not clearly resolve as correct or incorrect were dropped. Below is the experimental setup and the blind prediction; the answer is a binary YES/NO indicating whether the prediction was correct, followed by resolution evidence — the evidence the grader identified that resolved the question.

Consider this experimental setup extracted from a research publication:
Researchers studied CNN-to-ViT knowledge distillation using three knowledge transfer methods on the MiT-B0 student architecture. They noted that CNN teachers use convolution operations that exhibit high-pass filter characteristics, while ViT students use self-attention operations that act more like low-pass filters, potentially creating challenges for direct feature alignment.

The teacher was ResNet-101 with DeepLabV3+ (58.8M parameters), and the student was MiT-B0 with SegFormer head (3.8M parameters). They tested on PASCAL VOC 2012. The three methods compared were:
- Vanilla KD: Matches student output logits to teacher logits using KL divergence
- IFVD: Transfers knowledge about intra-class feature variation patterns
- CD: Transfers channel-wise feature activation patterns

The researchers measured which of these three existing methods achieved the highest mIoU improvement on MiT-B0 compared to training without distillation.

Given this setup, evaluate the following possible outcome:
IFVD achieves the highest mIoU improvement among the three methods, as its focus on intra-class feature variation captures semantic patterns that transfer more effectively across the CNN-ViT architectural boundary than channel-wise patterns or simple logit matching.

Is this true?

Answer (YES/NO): NO